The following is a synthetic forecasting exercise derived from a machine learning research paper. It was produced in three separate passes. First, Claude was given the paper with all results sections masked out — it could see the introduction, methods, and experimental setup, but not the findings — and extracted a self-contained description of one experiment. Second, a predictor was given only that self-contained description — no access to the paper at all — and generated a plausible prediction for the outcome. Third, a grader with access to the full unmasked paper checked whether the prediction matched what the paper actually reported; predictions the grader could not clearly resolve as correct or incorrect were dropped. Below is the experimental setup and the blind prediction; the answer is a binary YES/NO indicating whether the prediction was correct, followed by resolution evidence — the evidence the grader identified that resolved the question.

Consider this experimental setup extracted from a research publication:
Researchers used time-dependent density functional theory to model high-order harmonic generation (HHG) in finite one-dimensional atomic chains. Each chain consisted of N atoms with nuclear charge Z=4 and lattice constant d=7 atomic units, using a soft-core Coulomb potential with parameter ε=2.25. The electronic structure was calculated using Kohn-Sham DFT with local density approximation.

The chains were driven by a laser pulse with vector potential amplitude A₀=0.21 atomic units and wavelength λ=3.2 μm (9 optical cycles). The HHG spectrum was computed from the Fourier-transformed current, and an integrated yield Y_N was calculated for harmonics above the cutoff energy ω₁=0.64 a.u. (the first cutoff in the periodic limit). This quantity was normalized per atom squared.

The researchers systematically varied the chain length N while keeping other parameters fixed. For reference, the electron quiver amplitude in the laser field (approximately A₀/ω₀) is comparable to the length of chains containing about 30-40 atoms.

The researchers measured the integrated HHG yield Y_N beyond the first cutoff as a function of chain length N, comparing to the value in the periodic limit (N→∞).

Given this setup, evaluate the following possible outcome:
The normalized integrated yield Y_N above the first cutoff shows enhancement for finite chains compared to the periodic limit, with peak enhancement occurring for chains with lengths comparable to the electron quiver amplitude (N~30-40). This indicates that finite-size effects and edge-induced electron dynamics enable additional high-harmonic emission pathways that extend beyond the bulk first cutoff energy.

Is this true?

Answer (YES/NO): NO